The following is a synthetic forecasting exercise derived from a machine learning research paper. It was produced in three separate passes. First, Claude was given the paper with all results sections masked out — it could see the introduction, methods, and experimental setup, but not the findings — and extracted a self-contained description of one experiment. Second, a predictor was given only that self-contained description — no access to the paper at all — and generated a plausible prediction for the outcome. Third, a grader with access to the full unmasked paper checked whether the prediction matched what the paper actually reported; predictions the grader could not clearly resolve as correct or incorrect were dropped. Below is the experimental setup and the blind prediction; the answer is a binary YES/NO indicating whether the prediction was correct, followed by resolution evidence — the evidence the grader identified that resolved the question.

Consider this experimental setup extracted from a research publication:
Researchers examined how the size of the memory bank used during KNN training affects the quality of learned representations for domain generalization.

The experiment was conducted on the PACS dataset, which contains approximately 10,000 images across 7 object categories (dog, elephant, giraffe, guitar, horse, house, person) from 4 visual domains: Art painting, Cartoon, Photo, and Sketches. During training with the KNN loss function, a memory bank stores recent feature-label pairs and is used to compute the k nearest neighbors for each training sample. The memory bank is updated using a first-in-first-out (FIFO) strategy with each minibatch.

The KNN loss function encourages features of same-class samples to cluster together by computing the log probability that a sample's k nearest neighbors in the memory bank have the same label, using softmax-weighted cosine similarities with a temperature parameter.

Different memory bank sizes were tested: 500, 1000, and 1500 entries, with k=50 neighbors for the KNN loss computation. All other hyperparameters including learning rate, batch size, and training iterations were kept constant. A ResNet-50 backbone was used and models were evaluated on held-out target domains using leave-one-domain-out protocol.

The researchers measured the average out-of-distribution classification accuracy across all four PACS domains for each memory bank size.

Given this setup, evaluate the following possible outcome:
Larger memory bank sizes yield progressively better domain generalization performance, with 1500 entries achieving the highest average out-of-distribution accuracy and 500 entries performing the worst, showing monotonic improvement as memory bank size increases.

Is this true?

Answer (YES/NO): NO